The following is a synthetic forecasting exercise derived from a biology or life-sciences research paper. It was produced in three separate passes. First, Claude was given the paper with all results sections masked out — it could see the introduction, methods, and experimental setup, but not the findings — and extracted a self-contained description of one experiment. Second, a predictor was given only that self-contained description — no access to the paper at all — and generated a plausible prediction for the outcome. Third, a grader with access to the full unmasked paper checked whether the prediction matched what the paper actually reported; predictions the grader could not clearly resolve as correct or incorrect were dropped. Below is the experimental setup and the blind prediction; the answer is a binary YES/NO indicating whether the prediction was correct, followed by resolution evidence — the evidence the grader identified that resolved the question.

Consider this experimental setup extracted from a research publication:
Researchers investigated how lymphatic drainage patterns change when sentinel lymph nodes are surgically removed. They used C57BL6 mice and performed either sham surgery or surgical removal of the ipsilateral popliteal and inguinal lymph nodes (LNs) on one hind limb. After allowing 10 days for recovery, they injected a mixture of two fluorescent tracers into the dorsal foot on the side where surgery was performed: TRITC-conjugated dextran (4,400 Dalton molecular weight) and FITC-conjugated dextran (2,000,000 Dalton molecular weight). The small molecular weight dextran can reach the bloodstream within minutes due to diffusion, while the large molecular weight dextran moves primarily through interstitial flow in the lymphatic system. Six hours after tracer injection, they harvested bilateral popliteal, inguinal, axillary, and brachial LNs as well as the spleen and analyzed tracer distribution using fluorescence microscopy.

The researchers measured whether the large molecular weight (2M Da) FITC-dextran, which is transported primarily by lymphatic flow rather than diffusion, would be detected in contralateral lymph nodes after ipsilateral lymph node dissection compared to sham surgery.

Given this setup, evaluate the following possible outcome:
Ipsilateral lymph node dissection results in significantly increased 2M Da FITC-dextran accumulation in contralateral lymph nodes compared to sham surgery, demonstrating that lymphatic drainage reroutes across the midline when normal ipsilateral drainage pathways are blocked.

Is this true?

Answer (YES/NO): YES